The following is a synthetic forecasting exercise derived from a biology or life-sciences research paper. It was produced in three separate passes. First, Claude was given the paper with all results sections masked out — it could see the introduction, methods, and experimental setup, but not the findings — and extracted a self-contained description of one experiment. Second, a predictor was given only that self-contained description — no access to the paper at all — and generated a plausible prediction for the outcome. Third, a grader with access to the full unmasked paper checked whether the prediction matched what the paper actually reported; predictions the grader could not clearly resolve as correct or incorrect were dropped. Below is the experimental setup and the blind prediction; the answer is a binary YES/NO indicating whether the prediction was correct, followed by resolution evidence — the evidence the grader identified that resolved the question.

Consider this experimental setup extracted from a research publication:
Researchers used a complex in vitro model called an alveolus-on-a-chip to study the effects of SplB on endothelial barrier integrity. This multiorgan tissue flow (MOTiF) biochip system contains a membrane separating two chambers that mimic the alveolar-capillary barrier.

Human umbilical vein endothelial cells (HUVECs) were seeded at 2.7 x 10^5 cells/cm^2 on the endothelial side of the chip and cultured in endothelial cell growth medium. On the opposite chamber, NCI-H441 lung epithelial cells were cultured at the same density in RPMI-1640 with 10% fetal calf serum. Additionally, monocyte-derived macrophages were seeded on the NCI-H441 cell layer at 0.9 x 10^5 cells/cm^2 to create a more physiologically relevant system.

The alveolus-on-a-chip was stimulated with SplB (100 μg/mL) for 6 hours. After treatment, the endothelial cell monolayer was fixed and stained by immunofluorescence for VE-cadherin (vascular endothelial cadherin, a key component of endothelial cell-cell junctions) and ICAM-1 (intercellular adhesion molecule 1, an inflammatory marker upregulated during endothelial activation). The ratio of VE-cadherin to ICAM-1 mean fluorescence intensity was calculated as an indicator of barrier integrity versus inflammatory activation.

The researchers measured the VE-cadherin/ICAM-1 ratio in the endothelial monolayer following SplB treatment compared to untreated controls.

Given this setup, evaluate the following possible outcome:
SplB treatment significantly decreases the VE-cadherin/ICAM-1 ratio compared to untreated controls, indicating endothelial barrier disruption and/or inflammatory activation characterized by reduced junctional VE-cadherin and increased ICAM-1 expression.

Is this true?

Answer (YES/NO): YES